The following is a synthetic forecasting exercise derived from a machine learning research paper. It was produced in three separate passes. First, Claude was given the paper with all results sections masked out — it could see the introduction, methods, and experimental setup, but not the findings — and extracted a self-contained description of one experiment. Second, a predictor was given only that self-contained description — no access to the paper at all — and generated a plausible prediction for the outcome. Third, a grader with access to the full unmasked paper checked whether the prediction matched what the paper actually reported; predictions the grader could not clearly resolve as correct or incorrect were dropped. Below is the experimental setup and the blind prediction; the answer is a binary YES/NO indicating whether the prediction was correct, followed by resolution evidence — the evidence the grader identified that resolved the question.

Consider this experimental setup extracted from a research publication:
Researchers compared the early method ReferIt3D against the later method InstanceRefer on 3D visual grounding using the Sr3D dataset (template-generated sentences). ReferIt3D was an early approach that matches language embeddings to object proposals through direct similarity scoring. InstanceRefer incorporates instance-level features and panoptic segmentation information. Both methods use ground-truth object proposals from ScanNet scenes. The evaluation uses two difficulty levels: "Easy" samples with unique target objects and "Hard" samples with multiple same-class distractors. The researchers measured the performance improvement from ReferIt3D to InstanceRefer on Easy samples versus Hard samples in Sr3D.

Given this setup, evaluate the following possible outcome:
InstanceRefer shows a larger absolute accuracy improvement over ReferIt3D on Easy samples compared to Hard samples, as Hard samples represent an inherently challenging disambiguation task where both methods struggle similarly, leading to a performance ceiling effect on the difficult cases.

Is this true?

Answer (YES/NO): NO